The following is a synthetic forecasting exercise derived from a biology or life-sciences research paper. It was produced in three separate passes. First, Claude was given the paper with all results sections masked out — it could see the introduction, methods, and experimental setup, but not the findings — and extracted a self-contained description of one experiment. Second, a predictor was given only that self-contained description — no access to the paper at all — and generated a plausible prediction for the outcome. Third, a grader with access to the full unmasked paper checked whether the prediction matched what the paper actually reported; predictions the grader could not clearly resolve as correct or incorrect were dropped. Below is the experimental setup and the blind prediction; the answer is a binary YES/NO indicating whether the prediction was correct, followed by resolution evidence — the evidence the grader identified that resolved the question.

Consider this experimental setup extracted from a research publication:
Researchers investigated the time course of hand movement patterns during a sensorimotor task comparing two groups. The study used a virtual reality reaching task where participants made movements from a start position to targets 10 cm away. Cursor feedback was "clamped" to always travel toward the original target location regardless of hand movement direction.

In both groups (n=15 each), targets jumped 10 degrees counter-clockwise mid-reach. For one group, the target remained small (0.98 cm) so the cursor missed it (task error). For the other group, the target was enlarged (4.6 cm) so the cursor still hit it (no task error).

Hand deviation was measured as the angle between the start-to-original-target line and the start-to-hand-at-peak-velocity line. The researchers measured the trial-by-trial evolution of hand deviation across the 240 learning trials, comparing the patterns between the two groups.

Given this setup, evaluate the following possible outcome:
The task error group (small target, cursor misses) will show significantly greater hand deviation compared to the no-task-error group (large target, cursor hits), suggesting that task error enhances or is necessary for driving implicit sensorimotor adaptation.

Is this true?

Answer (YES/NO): NO